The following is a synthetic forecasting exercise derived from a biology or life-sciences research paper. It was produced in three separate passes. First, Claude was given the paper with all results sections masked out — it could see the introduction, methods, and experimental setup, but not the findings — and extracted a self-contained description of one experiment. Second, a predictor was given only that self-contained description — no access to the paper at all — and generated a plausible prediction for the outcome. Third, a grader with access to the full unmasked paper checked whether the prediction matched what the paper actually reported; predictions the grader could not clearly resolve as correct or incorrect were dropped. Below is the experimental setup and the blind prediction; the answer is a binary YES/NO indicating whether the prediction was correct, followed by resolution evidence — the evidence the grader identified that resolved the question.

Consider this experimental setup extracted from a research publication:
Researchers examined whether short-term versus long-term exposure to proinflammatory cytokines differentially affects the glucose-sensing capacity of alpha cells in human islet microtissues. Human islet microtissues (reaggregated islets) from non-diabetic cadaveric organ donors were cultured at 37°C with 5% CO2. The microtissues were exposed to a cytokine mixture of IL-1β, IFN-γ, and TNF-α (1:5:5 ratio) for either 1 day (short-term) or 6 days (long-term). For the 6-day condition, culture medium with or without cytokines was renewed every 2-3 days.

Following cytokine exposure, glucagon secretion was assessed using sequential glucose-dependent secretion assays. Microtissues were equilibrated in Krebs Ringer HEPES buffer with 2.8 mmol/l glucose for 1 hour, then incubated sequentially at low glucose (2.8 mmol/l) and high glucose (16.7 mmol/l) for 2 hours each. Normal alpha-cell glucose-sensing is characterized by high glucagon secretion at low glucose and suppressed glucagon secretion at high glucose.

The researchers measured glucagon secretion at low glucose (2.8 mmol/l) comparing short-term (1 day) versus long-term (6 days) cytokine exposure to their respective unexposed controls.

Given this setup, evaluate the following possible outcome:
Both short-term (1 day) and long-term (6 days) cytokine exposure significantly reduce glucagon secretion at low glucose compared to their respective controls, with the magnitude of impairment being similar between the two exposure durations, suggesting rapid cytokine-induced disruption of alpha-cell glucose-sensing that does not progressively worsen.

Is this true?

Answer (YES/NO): NO